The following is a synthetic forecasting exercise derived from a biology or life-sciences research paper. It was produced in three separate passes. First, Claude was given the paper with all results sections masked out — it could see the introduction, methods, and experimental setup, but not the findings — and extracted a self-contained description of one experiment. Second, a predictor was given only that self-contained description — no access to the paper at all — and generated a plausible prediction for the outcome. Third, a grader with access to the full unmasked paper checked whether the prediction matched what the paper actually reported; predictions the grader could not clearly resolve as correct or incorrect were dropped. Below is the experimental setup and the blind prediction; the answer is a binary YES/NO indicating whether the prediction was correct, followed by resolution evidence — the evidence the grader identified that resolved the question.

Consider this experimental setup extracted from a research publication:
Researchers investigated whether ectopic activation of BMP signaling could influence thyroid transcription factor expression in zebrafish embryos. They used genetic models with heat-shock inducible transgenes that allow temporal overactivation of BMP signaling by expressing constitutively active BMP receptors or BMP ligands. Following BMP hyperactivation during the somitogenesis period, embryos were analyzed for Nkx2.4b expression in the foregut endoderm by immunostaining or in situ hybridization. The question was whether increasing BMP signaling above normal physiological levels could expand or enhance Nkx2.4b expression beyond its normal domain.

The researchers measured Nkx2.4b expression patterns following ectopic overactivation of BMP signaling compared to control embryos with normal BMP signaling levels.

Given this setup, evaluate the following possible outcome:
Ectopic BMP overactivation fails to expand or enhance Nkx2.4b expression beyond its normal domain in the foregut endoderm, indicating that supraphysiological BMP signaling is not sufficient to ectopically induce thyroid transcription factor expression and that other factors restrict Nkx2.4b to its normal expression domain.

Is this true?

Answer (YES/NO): NO